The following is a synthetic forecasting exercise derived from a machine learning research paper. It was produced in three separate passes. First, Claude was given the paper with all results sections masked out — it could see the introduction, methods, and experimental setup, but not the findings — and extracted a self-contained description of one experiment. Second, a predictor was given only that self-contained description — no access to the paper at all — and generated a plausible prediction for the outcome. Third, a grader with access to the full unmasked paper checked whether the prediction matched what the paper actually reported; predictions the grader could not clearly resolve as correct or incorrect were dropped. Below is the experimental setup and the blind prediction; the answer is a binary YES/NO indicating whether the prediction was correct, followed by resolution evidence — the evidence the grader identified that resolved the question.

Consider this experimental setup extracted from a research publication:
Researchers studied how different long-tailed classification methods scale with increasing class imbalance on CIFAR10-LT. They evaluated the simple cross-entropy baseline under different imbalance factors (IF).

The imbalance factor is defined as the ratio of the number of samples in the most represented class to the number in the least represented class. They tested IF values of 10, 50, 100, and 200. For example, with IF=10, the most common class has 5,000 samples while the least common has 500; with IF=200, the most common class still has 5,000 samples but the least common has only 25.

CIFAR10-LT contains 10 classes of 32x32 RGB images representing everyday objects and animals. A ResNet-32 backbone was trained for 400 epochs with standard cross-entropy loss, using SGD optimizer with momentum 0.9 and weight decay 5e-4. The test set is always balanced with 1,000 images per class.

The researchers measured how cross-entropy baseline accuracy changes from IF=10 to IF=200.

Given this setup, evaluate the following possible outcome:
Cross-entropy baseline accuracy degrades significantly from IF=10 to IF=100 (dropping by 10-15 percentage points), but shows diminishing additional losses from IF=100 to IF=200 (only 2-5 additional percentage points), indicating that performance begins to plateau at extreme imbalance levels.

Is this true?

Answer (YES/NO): NO